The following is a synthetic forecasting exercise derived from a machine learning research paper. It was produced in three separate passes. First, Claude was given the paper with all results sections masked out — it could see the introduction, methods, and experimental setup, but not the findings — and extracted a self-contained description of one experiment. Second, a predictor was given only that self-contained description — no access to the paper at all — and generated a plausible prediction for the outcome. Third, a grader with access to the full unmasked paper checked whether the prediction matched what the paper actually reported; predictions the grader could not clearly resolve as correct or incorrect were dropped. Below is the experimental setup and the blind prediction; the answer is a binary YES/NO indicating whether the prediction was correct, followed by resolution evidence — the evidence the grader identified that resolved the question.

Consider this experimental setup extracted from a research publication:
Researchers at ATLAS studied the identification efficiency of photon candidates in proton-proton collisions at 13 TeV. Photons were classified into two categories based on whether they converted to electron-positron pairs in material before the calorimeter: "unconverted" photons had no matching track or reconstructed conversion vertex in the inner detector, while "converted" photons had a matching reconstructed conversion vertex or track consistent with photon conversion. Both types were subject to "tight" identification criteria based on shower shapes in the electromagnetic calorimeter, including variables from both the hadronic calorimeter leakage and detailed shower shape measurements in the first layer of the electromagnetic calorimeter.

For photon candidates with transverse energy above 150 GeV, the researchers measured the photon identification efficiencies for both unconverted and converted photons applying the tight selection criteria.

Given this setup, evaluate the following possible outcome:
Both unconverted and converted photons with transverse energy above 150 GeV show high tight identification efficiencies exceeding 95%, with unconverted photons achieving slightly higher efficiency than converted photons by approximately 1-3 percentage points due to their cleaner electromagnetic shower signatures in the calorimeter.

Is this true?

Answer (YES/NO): NO